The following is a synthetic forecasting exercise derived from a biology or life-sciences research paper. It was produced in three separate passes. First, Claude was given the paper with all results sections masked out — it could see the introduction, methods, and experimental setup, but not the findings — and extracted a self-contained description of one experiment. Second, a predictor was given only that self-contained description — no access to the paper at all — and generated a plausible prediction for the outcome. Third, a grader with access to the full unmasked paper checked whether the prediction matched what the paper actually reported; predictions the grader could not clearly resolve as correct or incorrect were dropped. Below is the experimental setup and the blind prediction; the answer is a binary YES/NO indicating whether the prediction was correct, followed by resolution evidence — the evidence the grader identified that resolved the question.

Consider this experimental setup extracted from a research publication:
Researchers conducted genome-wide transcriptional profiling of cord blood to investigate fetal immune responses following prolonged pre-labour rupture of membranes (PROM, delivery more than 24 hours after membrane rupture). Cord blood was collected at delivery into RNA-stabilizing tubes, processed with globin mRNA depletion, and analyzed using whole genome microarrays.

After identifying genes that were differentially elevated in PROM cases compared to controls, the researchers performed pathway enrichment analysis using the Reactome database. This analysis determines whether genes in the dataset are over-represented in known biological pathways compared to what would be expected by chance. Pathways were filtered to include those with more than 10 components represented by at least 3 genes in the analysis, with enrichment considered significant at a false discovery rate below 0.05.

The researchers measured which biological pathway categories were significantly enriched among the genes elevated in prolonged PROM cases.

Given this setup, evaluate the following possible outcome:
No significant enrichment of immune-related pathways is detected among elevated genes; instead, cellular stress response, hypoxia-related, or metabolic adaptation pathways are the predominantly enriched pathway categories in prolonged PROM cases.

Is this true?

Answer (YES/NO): NO